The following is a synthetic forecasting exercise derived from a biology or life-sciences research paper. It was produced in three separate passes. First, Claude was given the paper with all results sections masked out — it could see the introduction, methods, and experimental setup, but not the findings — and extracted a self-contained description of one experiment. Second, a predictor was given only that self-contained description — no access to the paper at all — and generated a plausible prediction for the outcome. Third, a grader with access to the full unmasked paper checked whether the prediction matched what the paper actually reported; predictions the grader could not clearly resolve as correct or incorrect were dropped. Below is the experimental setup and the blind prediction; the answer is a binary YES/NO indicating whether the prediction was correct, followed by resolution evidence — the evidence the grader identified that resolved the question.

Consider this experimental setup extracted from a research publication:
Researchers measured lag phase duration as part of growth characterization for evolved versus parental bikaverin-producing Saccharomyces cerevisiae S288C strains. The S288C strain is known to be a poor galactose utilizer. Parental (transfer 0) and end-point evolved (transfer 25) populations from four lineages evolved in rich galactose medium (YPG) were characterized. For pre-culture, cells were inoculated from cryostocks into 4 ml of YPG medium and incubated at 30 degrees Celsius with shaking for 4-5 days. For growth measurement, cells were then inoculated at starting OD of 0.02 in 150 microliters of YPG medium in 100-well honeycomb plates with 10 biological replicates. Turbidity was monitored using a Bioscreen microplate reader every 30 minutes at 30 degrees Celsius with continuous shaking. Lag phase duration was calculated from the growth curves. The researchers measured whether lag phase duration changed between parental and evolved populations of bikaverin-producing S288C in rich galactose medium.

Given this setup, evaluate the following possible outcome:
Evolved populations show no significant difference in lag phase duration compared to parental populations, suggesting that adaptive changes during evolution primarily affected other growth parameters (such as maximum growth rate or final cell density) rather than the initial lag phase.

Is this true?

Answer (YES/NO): NO